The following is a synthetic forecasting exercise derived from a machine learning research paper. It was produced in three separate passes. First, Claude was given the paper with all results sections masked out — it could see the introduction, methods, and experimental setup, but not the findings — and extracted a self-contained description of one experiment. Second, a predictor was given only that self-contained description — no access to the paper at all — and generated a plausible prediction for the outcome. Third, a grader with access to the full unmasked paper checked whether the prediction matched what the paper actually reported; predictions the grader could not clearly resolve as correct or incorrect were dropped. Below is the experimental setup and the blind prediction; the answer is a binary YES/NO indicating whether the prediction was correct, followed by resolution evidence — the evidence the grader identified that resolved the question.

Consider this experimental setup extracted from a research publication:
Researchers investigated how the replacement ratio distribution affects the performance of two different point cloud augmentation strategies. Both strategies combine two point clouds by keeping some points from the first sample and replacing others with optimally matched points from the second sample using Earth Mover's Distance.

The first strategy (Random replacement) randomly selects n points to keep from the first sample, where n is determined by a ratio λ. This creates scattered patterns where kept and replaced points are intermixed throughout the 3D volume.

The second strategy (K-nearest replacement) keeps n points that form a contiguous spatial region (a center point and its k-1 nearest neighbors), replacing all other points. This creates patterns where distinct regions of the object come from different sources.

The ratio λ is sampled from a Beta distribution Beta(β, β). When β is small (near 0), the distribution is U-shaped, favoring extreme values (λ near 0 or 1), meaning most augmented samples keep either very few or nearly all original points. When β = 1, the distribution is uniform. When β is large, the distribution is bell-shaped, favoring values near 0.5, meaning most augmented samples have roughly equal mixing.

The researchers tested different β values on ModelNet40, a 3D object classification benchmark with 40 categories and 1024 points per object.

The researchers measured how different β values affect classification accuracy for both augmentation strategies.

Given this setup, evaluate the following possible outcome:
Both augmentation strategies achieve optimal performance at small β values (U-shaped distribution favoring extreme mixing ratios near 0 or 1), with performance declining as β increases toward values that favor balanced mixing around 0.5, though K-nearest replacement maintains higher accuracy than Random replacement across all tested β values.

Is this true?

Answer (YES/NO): NO